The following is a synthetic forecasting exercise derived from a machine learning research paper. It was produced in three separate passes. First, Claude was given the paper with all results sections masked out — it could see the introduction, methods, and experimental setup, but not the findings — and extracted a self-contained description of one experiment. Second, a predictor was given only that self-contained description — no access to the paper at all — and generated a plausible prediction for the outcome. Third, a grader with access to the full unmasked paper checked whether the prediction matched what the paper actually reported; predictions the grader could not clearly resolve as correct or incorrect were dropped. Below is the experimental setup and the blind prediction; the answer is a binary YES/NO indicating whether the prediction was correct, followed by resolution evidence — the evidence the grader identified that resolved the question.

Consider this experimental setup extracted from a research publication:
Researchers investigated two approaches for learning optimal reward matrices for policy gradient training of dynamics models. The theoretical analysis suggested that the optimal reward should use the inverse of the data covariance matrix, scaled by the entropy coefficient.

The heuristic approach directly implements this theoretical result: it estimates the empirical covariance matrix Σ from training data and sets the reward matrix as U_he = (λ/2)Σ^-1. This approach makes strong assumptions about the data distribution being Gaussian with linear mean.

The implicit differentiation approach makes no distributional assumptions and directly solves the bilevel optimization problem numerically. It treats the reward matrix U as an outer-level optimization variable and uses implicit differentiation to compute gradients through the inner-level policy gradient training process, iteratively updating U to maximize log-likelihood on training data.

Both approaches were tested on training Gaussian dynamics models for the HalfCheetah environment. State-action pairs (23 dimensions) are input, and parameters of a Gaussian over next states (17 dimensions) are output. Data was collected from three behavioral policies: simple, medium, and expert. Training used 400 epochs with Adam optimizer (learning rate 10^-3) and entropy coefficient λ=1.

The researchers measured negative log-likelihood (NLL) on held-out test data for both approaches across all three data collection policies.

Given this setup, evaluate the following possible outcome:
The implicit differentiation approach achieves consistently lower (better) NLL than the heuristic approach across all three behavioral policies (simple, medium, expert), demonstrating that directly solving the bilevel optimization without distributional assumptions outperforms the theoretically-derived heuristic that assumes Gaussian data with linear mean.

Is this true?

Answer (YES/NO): YES